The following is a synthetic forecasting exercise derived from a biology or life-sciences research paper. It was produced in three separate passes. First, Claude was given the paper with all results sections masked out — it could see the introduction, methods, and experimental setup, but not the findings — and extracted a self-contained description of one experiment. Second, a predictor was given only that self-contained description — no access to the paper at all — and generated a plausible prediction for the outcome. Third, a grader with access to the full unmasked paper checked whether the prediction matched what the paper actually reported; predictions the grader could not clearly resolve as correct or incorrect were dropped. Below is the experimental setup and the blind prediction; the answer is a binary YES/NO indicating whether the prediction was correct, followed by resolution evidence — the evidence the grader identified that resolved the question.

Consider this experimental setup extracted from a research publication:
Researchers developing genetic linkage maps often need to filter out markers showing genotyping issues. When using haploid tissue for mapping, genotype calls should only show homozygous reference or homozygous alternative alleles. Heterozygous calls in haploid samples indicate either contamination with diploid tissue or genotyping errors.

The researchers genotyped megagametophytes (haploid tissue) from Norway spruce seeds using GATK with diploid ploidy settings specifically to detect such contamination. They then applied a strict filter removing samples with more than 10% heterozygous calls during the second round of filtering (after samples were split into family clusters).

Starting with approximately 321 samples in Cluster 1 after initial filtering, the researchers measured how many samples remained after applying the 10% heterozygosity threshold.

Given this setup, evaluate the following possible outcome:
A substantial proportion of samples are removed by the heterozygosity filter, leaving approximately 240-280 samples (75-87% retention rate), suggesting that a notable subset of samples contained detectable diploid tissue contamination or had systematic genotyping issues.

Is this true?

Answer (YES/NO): NO